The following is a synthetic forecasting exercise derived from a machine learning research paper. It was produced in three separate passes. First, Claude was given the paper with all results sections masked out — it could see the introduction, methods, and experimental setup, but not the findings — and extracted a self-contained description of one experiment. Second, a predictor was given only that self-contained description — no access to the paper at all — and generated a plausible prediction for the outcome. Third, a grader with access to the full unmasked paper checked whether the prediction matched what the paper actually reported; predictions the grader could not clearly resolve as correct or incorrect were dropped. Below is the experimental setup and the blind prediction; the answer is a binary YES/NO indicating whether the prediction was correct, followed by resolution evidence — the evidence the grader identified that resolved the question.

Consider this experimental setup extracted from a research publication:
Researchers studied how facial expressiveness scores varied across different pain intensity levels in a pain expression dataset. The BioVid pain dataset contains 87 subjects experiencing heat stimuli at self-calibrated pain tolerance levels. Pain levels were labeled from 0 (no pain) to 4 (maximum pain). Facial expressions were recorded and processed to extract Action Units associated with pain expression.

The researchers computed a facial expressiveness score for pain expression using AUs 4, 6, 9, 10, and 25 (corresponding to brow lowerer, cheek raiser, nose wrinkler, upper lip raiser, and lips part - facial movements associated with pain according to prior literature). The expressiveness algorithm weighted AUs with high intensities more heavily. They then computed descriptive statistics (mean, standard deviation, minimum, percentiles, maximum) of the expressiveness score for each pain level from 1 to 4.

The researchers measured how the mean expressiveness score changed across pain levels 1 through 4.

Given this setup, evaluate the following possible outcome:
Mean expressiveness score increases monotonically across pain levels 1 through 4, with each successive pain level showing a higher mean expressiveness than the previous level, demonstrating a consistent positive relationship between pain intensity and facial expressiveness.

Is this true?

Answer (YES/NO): NO